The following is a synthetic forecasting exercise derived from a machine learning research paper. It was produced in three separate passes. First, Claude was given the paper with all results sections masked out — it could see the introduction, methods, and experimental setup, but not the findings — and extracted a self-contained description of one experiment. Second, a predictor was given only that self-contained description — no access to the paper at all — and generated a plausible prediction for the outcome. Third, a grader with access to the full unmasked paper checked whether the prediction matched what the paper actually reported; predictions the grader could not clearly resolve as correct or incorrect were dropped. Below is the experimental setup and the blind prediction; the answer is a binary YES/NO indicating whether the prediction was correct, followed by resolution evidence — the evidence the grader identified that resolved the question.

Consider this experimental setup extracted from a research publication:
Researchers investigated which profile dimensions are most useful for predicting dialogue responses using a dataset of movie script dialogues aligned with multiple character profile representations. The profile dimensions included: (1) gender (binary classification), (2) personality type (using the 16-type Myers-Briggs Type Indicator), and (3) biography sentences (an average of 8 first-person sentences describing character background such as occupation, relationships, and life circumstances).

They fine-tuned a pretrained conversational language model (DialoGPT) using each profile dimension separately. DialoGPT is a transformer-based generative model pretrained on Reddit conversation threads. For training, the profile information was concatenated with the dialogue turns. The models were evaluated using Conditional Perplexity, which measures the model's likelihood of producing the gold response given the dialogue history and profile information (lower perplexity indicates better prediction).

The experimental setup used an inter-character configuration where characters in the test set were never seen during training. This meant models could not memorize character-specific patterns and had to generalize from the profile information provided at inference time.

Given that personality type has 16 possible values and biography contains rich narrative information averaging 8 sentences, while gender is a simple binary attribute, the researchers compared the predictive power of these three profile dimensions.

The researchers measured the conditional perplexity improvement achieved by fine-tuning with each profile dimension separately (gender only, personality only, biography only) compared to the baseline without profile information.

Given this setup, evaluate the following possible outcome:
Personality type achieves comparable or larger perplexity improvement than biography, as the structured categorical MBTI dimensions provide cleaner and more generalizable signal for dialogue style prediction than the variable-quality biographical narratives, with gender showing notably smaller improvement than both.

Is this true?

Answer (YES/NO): NO